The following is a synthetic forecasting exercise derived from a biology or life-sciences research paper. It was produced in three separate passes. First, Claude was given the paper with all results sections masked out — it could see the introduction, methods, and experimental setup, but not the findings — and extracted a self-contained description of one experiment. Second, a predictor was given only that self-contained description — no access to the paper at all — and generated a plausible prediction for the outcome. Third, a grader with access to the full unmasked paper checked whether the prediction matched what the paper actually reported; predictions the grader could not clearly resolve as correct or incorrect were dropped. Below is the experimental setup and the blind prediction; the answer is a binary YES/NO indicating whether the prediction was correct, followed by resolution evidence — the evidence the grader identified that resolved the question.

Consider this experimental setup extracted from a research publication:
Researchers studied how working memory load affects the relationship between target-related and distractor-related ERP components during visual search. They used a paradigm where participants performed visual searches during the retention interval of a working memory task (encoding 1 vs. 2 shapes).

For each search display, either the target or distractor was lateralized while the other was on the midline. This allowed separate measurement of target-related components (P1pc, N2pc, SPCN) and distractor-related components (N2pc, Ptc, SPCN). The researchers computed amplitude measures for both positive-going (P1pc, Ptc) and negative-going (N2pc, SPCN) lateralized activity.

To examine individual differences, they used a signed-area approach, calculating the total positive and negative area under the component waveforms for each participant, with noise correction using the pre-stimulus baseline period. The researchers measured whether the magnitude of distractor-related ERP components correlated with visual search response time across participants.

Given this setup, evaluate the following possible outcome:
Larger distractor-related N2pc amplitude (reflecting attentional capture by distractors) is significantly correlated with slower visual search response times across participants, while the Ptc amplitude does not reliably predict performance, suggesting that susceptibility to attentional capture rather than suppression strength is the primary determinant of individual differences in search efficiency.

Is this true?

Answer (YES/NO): NO